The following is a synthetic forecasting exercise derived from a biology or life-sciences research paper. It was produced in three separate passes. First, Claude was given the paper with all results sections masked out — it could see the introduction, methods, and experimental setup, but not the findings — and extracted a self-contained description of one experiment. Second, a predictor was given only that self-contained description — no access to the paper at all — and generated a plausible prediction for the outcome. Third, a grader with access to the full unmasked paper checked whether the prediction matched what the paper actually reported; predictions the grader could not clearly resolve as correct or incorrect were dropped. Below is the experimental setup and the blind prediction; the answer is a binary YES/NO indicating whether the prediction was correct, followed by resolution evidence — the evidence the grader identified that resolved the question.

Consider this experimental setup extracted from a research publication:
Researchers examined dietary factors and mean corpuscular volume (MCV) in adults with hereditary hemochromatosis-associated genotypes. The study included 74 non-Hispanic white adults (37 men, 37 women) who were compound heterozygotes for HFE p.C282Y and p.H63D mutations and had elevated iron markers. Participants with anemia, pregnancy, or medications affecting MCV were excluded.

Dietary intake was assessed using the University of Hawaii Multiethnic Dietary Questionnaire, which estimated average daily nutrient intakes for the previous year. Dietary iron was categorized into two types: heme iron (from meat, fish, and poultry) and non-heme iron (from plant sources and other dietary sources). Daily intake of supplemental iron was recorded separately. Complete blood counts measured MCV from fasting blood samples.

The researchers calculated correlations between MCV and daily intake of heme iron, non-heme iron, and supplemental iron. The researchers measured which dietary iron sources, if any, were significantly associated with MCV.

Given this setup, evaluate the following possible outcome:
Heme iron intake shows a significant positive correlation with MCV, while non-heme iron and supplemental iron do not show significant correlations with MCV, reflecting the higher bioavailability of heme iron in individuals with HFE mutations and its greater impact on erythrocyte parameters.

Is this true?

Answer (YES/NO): YES